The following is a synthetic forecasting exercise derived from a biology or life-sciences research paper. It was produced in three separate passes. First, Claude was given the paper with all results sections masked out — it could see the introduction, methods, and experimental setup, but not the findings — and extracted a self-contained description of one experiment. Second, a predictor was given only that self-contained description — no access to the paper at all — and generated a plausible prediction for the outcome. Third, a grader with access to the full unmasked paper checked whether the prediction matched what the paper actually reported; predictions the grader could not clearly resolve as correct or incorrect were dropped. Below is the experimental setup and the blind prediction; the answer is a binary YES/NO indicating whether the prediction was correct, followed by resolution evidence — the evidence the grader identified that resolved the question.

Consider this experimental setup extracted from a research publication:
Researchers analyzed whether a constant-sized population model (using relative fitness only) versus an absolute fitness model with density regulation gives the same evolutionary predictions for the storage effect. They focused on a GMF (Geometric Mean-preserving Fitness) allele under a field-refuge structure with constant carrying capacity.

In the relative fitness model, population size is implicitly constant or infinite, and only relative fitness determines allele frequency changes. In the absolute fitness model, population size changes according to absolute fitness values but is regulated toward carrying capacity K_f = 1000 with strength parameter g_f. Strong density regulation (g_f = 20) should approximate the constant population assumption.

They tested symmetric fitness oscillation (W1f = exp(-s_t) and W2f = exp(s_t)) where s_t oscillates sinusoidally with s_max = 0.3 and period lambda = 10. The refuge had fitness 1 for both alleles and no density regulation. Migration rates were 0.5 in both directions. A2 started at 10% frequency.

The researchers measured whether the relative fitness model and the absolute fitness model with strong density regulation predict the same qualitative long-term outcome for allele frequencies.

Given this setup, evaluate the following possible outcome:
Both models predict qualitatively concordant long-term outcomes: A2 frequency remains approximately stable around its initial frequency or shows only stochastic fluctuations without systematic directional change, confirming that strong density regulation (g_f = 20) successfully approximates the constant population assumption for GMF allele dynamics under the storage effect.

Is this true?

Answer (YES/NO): NO